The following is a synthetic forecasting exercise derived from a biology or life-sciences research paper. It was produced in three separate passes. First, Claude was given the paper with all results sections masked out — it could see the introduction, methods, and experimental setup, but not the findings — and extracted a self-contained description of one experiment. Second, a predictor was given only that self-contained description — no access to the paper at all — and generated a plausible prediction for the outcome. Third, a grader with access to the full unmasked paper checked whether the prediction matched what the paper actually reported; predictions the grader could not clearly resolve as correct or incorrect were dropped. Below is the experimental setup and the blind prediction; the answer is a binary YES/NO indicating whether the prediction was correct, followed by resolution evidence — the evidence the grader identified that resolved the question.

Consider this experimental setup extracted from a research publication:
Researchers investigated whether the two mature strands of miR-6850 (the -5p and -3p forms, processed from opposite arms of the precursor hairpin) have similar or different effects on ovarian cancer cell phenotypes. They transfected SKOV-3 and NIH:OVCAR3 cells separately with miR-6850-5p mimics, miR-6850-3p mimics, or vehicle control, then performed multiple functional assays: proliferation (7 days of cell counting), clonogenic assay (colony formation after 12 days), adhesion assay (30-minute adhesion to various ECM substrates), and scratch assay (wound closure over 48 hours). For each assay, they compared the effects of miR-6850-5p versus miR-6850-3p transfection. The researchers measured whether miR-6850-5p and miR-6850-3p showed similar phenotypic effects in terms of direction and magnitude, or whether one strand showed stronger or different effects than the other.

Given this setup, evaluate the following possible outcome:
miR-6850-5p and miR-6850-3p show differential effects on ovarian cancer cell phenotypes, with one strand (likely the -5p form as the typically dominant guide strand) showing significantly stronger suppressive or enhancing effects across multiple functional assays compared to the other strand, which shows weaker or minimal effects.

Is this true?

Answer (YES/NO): NO